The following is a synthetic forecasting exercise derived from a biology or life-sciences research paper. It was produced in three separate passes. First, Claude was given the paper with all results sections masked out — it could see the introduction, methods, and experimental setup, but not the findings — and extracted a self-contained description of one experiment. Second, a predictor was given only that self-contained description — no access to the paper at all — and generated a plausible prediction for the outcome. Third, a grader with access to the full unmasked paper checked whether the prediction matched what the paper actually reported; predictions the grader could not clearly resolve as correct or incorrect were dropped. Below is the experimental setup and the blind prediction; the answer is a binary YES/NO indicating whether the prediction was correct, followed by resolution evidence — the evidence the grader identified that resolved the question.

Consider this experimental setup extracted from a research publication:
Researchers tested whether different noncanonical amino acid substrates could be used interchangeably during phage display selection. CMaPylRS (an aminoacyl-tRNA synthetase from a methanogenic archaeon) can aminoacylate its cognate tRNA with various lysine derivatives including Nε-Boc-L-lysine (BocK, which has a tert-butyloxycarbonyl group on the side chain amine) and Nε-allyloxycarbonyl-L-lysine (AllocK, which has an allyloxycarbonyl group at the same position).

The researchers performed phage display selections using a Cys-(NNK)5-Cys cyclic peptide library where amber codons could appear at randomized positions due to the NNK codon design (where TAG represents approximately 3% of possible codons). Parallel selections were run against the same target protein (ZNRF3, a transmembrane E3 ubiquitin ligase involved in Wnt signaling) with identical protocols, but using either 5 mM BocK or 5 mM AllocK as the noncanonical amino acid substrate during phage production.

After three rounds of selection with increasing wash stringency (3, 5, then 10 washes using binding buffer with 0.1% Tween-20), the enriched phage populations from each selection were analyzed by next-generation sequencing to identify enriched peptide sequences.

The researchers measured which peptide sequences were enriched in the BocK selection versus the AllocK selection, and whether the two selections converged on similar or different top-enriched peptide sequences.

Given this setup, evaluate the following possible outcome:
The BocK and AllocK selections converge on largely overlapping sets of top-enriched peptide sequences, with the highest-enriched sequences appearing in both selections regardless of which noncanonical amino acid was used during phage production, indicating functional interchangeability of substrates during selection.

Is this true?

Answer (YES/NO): NO